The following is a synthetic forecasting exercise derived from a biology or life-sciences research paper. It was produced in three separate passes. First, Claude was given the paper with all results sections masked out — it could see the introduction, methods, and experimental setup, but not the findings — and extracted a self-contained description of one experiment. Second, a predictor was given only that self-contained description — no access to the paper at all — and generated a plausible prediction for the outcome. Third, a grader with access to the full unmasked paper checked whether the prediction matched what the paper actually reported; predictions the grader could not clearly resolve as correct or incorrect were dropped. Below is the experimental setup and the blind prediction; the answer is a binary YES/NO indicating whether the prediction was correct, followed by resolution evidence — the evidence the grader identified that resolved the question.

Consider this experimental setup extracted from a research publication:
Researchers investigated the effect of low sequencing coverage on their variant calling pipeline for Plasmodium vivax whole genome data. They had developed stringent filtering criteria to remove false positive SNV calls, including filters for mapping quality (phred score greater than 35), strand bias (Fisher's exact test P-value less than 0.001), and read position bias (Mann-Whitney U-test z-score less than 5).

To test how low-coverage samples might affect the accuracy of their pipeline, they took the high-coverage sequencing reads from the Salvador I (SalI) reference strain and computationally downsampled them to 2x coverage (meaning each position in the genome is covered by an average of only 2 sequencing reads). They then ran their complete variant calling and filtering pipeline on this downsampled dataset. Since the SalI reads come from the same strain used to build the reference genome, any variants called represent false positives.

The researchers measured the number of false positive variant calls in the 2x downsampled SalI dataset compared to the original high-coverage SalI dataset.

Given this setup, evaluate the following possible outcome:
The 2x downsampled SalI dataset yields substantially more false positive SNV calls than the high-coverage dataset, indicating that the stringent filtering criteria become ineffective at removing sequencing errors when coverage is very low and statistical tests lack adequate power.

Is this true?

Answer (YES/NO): NO